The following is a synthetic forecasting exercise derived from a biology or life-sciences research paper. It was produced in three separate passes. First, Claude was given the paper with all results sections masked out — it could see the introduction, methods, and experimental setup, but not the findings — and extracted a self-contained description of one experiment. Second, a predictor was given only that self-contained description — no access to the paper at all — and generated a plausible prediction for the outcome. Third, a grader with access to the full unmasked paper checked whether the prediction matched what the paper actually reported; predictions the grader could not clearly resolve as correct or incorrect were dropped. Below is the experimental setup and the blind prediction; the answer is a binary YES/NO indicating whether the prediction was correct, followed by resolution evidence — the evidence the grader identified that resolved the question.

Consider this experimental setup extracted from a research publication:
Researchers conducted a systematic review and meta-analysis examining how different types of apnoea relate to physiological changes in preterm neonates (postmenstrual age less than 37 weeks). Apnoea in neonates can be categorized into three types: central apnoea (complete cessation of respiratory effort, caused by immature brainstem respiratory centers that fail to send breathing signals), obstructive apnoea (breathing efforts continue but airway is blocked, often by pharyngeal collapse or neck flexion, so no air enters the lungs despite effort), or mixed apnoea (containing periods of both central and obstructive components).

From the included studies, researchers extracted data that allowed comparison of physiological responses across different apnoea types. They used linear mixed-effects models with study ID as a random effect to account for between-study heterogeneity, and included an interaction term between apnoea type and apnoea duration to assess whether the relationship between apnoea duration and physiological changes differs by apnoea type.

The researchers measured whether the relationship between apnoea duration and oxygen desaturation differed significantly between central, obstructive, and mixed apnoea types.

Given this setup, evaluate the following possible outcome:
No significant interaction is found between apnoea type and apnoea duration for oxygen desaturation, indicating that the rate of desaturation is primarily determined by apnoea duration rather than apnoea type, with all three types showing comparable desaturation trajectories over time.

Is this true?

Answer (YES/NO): NO